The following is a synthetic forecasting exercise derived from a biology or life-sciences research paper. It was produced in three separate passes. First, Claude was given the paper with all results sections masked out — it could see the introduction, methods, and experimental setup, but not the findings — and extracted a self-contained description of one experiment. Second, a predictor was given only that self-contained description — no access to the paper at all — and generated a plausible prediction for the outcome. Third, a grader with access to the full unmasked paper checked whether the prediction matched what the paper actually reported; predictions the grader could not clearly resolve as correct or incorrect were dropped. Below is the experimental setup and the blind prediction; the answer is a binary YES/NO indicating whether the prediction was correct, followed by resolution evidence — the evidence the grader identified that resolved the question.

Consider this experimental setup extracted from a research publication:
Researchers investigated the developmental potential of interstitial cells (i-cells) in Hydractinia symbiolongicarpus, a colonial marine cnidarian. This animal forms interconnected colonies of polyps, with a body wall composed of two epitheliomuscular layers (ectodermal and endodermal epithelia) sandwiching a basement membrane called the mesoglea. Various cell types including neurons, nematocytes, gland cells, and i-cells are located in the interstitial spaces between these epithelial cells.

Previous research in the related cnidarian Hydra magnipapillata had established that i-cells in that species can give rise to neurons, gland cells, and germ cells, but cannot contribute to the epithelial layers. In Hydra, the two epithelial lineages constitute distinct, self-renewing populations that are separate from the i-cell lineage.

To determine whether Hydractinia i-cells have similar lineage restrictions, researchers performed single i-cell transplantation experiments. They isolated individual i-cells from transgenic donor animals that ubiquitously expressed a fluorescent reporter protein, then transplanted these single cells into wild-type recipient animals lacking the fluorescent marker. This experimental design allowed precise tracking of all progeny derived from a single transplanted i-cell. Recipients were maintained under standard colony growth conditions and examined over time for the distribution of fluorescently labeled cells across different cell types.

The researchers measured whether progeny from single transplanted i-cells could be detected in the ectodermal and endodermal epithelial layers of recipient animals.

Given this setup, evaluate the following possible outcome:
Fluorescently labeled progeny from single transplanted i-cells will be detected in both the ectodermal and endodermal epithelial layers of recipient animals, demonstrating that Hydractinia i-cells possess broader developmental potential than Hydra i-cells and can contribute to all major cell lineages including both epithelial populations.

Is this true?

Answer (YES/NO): YES